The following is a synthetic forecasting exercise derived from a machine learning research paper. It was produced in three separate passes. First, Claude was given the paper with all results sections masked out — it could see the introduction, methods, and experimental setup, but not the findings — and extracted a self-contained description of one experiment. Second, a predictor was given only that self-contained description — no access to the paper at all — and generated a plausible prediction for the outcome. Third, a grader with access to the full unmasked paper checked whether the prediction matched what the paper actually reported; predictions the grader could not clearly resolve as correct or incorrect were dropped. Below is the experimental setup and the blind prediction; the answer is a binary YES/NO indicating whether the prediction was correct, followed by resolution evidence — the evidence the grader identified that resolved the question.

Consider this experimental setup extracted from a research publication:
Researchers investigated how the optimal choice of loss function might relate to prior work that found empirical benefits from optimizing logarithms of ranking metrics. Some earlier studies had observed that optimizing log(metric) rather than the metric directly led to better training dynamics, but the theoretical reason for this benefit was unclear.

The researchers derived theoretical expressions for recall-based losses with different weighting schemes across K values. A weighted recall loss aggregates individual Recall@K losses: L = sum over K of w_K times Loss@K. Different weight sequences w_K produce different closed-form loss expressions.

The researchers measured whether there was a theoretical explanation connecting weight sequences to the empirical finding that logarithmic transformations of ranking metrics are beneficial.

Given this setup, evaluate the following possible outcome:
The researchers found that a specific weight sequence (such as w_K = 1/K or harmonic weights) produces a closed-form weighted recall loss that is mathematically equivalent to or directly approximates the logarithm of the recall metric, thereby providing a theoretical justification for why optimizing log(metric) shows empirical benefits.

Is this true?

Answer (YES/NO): YES